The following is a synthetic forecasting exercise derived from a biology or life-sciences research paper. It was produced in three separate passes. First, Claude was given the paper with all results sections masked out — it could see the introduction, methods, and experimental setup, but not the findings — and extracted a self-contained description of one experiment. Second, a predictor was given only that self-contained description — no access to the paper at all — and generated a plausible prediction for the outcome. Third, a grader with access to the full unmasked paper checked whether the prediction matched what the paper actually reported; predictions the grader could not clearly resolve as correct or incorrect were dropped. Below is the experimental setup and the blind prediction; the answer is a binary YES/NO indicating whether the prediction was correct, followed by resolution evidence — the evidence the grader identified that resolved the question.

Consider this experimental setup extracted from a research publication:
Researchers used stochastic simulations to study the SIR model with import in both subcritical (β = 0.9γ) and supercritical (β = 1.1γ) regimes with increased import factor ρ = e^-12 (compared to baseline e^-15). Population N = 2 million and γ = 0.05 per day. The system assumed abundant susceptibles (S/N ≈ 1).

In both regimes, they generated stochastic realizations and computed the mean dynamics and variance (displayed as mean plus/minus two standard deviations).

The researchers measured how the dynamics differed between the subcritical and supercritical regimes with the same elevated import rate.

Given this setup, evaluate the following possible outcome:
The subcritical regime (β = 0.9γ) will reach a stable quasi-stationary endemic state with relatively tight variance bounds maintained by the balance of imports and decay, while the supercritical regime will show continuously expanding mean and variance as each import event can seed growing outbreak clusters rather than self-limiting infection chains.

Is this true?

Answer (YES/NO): YES